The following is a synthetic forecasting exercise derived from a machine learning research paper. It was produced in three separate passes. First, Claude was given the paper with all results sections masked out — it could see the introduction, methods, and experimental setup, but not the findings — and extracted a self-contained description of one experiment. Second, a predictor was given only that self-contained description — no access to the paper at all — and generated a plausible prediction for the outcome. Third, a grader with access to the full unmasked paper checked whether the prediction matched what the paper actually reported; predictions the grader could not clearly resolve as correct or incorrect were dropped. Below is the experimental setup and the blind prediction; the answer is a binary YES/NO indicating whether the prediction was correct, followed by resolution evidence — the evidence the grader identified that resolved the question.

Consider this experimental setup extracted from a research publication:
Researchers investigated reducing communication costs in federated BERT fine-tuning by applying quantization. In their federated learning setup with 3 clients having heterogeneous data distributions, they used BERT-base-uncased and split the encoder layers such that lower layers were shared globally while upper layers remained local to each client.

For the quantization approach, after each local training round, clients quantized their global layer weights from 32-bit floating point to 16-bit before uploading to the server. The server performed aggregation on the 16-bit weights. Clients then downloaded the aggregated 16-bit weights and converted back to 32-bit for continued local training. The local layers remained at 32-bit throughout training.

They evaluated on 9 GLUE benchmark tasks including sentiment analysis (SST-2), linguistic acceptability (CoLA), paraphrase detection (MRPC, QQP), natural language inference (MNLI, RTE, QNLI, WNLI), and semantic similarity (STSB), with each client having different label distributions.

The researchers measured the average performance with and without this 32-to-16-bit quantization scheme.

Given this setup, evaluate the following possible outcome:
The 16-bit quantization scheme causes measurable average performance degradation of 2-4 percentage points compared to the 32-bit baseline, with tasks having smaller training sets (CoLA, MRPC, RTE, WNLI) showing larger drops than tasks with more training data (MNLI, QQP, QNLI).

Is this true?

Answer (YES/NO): NO